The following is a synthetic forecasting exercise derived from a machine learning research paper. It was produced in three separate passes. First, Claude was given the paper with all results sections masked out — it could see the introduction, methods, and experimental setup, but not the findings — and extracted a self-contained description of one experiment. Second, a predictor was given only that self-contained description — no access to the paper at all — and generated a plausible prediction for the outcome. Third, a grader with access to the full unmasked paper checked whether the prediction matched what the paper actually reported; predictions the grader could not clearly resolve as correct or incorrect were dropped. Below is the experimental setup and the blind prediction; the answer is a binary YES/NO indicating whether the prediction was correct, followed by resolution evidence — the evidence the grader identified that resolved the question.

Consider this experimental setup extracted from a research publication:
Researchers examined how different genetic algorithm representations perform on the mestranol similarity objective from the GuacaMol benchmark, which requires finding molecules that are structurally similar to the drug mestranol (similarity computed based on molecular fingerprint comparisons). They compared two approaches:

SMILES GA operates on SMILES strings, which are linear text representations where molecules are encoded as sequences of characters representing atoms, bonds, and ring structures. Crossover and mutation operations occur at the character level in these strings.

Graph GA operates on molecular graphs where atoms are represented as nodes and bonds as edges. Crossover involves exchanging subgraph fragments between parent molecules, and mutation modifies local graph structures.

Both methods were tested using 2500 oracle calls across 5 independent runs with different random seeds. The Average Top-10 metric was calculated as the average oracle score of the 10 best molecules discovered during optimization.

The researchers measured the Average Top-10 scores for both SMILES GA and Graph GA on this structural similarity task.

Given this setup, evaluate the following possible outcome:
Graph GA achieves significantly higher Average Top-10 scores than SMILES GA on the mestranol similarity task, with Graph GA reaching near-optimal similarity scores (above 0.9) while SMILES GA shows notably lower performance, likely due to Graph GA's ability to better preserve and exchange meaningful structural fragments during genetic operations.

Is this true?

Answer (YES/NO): NO